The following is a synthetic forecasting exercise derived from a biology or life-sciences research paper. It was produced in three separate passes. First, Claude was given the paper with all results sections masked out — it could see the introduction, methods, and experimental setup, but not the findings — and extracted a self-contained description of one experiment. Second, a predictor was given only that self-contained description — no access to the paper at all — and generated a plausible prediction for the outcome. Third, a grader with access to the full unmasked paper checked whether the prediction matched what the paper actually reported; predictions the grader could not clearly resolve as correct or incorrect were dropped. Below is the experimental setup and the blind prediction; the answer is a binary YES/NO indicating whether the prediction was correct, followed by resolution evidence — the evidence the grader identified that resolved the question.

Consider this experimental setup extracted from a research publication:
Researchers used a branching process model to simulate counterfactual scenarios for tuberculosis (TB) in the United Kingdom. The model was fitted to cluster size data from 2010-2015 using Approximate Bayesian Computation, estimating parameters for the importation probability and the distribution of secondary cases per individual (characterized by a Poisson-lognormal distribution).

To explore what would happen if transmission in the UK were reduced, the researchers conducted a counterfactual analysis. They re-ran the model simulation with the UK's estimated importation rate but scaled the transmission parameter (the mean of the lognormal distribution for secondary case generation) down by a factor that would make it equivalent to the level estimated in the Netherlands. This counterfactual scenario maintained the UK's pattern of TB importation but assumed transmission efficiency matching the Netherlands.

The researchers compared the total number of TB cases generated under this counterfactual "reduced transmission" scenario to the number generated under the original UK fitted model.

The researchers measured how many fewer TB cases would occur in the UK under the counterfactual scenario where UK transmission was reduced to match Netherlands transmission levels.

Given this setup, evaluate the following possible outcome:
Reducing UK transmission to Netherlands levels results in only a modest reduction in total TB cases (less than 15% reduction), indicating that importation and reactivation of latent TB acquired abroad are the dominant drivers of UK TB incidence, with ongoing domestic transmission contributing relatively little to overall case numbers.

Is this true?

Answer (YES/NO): NO